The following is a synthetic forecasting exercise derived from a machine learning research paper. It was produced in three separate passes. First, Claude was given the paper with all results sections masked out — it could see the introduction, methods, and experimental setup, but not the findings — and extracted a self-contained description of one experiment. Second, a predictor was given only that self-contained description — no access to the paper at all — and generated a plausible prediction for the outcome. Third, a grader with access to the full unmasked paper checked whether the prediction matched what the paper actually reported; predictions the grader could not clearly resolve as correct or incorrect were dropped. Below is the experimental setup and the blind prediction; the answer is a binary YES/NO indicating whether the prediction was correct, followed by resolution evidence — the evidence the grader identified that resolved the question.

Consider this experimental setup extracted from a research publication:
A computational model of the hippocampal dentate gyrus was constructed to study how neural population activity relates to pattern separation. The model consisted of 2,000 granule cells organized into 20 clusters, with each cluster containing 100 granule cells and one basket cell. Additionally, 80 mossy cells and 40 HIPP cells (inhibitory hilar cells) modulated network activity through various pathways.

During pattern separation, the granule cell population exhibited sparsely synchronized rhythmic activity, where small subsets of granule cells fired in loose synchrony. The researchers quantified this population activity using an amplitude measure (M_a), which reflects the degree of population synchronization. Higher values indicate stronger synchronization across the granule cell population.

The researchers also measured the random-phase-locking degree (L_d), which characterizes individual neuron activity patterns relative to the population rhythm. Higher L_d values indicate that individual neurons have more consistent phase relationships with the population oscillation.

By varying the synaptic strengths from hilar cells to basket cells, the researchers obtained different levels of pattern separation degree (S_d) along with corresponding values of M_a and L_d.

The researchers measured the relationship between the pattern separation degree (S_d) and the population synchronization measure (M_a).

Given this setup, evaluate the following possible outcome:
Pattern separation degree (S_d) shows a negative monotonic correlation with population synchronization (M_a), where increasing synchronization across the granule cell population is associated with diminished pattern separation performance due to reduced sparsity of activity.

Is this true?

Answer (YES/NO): NO